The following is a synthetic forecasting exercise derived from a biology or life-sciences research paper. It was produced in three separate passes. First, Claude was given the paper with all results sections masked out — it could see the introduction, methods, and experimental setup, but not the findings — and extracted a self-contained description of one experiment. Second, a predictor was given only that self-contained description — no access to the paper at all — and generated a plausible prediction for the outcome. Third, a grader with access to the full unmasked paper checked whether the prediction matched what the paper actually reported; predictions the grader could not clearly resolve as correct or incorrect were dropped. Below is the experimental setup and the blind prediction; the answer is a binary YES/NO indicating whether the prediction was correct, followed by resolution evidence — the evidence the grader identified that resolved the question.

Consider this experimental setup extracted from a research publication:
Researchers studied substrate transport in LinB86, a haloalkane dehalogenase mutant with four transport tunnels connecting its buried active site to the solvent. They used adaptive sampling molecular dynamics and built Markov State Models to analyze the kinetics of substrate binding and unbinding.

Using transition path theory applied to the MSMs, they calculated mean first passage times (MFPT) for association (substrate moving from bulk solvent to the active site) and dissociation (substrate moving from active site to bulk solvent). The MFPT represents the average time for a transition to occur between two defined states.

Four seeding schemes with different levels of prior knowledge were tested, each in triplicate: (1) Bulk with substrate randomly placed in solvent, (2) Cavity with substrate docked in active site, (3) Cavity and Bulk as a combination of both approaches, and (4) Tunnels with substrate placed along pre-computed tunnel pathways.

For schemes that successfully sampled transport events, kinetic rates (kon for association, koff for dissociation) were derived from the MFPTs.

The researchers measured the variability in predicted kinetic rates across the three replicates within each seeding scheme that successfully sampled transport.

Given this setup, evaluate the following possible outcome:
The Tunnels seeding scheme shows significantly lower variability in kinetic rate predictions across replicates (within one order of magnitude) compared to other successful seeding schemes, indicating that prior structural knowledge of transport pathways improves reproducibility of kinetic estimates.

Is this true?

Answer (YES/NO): NO